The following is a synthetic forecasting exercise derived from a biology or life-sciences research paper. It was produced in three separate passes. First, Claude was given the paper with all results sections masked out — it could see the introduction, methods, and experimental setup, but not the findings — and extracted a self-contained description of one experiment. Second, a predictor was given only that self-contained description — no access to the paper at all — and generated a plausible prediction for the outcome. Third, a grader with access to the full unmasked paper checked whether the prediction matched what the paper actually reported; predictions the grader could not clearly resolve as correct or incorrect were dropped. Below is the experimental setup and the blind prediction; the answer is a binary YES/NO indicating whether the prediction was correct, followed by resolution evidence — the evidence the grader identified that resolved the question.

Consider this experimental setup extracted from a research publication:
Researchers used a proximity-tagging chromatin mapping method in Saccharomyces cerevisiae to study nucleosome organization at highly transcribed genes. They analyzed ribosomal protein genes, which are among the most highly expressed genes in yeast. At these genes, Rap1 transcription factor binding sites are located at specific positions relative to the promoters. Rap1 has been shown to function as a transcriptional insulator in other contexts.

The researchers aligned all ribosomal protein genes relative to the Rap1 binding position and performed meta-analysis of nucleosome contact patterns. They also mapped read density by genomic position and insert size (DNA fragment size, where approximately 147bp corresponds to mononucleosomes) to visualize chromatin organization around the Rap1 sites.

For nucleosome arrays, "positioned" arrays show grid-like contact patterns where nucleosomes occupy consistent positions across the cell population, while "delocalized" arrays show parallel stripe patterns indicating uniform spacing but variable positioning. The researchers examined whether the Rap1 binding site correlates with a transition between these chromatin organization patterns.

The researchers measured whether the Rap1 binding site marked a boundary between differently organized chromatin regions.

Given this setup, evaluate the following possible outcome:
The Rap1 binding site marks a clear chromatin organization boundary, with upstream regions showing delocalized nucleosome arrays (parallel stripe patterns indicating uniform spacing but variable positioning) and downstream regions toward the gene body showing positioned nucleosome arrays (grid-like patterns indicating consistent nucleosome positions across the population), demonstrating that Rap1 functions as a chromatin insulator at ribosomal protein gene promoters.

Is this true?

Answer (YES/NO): NO